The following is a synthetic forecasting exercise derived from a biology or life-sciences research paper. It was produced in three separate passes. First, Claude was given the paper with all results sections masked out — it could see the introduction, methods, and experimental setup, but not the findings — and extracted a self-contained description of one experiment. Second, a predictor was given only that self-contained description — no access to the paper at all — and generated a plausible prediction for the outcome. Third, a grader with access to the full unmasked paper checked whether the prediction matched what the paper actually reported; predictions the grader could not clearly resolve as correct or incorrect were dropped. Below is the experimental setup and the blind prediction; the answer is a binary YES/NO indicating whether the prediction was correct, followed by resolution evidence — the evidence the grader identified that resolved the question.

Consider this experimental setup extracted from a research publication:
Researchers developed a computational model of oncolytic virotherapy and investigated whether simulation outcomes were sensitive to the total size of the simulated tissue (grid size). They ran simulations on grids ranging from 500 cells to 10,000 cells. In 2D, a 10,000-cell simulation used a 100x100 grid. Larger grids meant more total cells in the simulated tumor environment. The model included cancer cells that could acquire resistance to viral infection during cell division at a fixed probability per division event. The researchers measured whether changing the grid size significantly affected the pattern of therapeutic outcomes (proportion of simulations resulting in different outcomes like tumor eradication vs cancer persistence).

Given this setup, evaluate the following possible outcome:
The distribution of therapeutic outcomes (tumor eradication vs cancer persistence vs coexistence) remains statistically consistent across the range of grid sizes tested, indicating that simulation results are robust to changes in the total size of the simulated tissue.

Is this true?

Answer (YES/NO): NO